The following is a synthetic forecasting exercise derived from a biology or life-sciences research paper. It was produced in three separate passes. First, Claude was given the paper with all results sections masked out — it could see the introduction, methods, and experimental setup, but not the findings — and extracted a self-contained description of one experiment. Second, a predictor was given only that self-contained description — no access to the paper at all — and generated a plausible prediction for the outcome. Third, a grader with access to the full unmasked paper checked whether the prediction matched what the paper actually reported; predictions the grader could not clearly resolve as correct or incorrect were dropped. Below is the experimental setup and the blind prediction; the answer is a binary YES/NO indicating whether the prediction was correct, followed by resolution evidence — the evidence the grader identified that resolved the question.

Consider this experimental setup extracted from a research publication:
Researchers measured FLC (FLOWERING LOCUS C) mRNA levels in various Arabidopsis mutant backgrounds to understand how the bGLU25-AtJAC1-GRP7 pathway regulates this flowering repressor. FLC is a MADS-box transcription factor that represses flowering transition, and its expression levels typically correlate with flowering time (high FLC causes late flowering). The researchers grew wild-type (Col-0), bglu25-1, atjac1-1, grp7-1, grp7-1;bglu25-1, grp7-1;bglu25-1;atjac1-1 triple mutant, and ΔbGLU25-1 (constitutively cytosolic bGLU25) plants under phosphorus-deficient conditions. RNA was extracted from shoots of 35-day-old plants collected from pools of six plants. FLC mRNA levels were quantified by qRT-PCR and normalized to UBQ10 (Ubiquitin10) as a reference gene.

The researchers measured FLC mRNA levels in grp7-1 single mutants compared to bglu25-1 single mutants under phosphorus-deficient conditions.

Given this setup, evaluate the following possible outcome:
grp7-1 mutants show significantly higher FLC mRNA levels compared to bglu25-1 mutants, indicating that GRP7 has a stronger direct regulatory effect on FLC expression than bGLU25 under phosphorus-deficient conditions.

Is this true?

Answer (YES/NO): YES